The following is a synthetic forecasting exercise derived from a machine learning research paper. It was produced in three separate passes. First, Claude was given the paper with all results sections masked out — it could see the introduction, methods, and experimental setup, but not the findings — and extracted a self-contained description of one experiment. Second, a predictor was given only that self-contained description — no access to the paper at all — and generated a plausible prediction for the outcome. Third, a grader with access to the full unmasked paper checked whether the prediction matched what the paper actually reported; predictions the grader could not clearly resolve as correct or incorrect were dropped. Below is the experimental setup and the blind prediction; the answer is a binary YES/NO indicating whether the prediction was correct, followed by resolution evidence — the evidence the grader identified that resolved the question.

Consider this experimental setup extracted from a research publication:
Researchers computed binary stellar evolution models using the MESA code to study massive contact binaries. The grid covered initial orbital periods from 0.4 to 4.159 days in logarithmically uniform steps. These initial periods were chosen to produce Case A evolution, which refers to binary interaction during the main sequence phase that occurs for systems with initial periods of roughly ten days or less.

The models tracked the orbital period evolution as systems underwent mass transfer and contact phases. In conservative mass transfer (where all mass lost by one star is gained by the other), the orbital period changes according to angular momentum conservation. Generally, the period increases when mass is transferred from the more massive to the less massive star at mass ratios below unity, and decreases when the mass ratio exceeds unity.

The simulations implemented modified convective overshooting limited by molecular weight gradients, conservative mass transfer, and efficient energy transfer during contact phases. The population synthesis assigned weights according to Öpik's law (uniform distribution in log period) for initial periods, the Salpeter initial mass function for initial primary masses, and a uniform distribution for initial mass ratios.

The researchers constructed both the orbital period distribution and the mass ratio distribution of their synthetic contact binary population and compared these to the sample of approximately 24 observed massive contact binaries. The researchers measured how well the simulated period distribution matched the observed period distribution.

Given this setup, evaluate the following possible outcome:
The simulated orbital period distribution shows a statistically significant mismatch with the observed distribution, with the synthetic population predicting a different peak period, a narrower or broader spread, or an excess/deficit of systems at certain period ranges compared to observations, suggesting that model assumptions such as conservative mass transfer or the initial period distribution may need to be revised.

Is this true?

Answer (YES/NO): YES